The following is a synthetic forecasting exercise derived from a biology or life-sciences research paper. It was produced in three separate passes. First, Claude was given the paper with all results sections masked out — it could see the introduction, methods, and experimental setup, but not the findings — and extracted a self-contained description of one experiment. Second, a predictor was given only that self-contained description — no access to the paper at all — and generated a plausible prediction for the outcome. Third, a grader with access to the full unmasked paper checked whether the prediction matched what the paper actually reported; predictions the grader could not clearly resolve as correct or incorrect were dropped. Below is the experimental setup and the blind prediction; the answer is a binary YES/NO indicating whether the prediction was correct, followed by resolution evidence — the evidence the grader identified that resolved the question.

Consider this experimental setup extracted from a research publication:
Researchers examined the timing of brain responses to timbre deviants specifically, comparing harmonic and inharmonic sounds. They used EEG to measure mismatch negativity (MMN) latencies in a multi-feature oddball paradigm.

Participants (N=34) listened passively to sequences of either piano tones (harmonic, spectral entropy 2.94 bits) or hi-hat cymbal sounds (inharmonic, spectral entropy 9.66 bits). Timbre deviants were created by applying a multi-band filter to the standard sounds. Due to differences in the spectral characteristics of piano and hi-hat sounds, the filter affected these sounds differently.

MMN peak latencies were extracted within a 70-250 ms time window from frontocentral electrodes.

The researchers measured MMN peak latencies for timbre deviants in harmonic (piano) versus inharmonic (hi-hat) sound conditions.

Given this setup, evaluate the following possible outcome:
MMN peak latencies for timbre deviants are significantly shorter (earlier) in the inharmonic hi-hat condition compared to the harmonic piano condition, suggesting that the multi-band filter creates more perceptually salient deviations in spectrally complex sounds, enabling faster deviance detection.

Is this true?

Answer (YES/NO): YES